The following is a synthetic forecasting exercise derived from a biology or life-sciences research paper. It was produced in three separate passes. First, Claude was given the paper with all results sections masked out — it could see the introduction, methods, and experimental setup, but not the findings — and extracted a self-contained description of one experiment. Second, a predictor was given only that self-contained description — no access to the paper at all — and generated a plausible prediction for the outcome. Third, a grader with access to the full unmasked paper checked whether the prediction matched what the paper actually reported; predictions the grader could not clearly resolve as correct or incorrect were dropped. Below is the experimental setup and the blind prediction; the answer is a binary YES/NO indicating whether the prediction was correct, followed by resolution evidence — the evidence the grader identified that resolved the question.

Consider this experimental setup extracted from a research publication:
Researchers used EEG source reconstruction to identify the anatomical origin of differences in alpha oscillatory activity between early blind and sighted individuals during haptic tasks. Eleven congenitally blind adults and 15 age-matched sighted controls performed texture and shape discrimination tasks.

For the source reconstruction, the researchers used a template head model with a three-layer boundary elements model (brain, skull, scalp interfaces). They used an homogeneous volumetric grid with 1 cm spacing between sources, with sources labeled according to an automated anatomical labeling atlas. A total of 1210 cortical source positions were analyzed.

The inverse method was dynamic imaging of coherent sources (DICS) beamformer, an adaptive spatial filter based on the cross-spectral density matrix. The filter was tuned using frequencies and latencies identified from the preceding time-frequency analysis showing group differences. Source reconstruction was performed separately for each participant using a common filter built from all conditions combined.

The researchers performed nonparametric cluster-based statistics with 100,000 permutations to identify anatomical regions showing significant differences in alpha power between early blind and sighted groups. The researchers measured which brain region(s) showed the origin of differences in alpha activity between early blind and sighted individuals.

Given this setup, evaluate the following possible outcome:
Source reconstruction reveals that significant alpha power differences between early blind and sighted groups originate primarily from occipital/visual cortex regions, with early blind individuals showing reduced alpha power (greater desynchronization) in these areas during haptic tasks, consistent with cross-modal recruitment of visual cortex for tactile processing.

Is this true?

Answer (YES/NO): NO